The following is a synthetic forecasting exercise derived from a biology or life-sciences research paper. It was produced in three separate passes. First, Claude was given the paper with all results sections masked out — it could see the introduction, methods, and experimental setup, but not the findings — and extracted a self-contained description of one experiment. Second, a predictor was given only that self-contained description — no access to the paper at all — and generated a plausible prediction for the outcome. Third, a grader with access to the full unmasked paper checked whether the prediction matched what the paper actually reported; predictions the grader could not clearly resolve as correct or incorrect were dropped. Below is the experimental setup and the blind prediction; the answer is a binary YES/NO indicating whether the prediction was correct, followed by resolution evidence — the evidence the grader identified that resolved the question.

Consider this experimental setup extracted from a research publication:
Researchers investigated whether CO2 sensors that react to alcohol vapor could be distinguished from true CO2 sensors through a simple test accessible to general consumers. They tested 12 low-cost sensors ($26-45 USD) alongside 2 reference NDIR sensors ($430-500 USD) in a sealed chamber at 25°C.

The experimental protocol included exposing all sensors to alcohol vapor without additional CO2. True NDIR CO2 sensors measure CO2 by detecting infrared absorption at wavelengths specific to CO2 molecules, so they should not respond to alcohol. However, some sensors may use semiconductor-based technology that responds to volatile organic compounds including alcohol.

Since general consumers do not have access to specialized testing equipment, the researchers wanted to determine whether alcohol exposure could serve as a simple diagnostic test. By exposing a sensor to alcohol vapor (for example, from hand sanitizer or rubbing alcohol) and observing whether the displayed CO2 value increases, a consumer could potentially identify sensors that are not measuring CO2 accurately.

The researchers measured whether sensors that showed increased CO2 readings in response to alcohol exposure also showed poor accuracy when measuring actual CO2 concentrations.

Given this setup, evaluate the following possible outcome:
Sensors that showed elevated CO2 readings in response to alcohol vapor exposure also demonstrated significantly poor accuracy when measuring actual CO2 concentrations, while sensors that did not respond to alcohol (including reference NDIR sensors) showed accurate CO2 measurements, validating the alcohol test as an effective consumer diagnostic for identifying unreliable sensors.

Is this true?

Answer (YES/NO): NO